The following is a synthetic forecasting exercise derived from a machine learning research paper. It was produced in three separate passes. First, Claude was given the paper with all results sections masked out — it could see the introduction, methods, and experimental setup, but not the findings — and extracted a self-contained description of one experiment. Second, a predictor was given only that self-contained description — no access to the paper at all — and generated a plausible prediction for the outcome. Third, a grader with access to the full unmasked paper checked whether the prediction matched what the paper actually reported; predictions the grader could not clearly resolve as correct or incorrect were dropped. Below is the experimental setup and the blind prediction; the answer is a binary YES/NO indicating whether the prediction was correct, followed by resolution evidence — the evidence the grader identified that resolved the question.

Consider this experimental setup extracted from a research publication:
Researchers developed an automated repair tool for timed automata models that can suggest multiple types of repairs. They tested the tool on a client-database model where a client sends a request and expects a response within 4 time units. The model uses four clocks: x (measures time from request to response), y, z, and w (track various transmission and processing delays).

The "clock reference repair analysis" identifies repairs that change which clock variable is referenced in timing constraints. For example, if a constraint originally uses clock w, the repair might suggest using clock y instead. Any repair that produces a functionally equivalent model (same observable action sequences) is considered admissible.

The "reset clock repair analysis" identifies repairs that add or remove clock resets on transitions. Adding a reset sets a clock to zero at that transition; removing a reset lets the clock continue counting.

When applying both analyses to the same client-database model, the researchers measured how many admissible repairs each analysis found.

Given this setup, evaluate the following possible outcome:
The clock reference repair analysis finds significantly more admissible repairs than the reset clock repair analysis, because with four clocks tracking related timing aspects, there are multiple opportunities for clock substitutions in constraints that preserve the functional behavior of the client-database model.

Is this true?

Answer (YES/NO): YES